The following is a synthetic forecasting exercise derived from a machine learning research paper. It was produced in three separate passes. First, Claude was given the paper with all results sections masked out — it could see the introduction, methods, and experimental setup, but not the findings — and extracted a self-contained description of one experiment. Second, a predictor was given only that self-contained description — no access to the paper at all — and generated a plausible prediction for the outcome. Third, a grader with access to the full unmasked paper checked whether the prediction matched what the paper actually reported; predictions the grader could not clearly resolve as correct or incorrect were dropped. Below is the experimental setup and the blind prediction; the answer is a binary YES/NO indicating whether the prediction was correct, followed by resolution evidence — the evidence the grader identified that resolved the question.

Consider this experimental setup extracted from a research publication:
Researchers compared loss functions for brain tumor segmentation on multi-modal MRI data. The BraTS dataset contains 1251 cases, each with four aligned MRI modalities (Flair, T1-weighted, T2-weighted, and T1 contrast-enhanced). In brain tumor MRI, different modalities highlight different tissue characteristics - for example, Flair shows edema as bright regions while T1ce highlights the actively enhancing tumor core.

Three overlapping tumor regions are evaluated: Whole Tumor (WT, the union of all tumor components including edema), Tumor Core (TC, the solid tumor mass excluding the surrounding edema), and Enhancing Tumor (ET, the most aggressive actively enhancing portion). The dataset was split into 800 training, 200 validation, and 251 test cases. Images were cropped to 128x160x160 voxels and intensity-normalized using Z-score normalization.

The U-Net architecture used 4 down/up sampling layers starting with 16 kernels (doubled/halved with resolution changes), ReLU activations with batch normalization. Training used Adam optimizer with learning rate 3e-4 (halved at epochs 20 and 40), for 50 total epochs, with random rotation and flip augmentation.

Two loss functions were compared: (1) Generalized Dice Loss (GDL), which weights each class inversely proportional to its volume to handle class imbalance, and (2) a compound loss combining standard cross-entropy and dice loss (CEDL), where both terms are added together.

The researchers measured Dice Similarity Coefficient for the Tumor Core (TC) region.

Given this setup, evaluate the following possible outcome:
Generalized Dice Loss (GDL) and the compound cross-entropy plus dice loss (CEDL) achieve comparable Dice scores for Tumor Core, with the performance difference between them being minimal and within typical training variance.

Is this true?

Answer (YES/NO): NO